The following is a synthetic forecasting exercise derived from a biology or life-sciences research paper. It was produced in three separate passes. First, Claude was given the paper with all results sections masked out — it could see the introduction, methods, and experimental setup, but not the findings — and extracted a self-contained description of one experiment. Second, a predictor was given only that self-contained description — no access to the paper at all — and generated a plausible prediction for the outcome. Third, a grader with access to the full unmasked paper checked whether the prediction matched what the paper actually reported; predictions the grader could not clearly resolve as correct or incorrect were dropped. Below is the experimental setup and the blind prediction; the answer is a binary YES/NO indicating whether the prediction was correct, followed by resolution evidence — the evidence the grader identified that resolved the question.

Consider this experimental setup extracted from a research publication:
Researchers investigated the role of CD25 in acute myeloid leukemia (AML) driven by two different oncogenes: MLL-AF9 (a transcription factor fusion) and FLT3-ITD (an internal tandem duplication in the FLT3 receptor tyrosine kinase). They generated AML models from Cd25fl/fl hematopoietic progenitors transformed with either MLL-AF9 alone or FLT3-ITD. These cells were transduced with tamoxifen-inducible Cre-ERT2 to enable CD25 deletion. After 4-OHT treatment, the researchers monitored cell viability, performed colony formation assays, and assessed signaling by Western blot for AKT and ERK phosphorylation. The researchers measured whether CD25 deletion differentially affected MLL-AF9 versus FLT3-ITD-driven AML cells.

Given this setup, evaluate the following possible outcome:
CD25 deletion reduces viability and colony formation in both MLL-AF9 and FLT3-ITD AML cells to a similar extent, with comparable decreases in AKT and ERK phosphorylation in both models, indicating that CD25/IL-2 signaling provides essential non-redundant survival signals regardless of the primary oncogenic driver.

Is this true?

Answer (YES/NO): NO